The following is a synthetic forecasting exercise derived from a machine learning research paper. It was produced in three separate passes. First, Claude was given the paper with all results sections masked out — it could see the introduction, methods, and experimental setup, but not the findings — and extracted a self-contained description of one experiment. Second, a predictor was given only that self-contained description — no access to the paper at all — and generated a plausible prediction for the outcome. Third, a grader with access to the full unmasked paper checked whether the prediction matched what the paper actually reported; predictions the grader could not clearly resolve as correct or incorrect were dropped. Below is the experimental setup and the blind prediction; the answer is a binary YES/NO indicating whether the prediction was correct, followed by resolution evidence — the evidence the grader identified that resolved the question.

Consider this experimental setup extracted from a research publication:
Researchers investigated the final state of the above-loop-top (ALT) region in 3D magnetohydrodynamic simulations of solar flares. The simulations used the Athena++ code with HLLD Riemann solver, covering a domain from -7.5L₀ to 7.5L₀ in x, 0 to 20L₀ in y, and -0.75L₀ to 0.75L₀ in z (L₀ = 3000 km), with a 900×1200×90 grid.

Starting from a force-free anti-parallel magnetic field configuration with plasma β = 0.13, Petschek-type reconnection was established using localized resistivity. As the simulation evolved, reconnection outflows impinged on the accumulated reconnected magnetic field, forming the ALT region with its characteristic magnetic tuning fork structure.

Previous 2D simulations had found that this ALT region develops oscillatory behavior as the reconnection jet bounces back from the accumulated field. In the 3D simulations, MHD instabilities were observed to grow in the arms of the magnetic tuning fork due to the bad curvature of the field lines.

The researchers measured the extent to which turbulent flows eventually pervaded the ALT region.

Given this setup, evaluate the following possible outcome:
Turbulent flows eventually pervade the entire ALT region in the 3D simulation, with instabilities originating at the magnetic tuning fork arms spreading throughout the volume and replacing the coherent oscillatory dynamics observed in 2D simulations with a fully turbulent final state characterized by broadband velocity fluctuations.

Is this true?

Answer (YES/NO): NO